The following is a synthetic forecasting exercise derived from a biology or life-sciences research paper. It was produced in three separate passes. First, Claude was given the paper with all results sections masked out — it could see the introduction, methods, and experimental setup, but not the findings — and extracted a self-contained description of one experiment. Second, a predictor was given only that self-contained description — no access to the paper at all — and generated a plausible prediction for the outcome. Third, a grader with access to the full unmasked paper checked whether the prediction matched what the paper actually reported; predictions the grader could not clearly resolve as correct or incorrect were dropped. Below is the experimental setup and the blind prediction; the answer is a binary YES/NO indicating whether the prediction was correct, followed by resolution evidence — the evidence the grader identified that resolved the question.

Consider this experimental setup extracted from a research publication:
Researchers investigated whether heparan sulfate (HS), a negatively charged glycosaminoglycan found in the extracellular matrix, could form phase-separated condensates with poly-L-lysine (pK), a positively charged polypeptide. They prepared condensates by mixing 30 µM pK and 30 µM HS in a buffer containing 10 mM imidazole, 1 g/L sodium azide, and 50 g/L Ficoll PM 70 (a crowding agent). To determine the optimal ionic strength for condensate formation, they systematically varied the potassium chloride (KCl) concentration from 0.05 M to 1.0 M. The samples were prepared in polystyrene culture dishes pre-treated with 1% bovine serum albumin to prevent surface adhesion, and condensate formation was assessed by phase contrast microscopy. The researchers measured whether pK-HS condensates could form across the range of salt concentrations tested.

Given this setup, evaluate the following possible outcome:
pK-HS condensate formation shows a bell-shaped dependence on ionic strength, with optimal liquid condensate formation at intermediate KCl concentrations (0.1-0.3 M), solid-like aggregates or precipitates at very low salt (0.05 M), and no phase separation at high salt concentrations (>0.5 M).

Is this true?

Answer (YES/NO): NO